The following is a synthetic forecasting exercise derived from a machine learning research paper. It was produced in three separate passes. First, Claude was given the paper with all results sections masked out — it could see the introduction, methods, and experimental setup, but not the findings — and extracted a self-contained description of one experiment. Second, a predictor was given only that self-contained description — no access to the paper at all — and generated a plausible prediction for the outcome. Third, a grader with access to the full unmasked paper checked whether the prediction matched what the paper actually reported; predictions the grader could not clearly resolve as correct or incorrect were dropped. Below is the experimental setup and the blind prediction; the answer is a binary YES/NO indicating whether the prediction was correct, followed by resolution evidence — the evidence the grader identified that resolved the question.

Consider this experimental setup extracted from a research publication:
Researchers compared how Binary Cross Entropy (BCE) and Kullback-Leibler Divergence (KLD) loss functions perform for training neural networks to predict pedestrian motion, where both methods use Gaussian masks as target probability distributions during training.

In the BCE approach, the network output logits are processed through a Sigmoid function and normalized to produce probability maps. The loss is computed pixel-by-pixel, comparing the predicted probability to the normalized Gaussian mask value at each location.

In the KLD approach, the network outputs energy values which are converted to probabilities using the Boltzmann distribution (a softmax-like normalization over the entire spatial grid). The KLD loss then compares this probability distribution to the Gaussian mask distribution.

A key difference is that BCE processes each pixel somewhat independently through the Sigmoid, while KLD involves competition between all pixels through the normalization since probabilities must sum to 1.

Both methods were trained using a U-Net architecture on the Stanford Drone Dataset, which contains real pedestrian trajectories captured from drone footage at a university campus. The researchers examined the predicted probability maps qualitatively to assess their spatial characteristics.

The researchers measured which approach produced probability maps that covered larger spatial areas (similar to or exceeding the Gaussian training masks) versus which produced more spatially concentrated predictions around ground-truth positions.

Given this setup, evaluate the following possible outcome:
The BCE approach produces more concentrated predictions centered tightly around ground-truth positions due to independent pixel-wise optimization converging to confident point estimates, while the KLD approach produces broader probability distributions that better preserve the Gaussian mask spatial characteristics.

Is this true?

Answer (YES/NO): NO